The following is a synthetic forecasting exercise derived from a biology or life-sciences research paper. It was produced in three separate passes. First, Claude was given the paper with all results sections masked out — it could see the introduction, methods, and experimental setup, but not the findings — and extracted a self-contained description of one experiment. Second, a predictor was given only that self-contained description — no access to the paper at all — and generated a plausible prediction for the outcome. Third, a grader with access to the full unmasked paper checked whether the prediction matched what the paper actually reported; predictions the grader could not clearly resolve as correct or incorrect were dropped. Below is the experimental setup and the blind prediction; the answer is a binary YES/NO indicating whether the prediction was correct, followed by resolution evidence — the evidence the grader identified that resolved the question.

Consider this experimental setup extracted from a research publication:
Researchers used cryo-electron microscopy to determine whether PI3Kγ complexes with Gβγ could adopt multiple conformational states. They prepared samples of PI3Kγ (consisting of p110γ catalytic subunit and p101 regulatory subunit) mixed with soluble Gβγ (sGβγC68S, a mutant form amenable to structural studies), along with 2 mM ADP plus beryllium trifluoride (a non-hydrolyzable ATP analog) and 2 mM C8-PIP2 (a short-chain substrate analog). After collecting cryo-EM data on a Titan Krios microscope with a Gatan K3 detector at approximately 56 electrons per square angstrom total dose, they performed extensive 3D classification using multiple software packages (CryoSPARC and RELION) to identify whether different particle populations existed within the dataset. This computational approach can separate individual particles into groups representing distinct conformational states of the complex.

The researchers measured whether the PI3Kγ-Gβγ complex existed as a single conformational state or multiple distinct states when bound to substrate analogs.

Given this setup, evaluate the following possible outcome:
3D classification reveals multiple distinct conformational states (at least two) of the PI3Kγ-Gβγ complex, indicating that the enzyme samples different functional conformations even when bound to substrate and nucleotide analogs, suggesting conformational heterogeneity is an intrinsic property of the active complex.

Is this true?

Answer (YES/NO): YES